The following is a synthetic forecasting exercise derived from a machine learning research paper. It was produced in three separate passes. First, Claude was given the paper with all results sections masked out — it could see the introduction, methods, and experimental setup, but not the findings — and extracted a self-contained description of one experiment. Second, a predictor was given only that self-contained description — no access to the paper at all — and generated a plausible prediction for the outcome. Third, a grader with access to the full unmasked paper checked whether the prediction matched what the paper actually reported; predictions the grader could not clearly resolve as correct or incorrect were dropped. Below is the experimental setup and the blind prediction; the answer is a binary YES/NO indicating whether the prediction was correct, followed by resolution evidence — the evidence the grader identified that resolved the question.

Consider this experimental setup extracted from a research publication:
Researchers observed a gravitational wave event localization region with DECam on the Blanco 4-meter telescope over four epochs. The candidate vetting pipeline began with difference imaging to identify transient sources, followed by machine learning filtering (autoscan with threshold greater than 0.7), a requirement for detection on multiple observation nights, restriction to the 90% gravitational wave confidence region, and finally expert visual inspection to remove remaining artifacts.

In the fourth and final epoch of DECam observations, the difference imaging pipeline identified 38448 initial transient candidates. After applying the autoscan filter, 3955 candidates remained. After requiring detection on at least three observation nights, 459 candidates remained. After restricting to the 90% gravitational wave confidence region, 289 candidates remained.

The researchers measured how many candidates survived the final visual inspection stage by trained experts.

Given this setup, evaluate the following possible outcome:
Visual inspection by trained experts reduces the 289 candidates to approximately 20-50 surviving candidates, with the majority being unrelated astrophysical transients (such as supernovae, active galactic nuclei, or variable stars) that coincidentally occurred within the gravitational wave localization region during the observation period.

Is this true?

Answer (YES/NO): NO